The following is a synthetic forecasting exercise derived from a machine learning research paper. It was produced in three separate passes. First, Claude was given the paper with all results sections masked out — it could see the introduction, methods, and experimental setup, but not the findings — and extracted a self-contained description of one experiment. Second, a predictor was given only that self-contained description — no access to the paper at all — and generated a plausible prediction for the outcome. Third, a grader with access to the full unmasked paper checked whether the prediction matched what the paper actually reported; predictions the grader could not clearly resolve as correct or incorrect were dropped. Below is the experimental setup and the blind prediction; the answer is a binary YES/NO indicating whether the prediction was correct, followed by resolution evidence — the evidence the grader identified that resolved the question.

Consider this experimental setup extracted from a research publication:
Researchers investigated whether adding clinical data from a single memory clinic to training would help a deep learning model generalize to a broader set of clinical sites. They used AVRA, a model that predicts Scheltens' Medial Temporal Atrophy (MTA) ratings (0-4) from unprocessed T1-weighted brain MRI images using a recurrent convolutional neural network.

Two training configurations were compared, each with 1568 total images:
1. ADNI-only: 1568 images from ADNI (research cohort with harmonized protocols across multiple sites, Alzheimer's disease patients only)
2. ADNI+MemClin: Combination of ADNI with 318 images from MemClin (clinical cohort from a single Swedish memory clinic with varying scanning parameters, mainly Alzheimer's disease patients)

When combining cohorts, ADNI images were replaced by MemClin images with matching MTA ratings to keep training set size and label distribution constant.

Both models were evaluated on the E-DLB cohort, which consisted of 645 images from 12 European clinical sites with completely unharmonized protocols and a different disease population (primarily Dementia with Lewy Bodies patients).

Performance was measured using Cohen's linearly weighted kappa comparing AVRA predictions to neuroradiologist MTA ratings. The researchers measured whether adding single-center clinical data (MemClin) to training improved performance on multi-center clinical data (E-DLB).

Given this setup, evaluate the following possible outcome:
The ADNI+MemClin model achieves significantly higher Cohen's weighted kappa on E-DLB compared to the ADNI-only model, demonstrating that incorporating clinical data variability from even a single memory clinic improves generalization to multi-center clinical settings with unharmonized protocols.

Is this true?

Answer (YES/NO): NO